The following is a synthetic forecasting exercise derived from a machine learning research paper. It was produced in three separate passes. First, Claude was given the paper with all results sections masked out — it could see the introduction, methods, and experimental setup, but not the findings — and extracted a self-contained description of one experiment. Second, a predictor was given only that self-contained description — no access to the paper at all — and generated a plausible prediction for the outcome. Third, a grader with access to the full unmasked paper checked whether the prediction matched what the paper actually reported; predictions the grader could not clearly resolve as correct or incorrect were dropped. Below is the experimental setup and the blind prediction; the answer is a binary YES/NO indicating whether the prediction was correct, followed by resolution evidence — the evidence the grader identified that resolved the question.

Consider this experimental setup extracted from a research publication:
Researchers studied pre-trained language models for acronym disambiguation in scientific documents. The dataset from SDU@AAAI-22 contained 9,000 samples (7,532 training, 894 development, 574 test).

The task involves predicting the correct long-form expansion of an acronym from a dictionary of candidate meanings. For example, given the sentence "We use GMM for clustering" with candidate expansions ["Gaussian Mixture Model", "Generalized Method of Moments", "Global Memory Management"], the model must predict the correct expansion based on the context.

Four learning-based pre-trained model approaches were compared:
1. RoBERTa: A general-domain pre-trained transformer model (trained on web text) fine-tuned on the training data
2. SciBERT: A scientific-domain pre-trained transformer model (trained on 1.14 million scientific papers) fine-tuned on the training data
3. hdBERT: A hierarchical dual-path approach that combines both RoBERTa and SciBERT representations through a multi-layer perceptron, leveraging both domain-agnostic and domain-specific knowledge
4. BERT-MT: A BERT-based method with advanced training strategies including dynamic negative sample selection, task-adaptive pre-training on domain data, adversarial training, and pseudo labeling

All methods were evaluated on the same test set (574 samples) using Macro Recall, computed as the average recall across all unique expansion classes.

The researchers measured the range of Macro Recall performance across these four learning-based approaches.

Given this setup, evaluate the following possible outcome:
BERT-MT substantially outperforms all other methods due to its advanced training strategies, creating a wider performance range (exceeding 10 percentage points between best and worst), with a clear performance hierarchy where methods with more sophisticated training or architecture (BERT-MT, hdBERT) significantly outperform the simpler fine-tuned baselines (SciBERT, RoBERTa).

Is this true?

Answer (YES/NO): NO